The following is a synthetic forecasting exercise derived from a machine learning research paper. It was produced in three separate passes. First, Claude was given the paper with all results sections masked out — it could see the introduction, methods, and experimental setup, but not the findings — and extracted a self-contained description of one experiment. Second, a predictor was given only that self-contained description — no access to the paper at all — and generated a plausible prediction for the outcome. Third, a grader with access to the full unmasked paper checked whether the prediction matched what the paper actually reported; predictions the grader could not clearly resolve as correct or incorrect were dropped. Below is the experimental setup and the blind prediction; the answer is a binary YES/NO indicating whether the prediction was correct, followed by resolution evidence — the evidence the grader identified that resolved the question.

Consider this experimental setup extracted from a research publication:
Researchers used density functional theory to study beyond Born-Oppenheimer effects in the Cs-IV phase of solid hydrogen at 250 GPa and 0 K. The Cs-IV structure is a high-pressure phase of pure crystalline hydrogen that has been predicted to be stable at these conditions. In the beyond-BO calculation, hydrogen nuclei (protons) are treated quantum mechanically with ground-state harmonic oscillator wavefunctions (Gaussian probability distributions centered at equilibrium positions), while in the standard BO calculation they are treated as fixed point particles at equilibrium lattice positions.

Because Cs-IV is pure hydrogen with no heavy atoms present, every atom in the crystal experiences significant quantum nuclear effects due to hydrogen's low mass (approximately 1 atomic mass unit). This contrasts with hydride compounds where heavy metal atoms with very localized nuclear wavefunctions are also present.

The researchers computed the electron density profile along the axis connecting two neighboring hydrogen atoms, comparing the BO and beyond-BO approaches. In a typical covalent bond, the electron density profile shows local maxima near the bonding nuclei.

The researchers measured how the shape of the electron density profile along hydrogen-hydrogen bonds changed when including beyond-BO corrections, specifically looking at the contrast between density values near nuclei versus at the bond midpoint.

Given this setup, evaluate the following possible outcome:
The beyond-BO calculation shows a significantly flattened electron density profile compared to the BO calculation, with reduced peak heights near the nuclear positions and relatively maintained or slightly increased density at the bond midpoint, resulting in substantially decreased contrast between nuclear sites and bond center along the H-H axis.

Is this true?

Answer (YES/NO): NO